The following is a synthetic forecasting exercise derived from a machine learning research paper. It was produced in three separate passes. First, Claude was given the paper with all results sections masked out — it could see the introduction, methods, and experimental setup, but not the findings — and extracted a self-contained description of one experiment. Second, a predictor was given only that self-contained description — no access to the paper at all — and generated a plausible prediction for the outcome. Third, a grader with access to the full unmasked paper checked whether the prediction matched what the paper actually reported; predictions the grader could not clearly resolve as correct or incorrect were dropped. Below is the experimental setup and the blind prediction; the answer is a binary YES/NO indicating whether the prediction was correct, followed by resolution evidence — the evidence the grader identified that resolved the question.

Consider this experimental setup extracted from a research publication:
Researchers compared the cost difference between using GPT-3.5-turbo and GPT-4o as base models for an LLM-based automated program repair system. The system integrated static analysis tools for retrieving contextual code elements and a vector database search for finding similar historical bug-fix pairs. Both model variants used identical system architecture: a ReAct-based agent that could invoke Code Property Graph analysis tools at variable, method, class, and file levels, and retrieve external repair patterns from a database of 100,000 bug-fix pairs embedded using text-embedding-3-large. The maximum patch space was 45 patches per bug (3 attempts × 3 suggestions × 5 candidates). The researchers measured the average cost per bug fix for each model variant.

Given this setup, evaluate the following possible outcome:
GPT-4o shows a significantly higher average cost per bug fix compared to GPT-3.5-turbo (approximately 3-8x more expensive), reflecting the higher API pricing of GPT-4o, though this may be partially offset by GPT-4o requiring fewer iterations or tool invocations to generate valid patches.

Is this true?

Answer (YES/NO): NO